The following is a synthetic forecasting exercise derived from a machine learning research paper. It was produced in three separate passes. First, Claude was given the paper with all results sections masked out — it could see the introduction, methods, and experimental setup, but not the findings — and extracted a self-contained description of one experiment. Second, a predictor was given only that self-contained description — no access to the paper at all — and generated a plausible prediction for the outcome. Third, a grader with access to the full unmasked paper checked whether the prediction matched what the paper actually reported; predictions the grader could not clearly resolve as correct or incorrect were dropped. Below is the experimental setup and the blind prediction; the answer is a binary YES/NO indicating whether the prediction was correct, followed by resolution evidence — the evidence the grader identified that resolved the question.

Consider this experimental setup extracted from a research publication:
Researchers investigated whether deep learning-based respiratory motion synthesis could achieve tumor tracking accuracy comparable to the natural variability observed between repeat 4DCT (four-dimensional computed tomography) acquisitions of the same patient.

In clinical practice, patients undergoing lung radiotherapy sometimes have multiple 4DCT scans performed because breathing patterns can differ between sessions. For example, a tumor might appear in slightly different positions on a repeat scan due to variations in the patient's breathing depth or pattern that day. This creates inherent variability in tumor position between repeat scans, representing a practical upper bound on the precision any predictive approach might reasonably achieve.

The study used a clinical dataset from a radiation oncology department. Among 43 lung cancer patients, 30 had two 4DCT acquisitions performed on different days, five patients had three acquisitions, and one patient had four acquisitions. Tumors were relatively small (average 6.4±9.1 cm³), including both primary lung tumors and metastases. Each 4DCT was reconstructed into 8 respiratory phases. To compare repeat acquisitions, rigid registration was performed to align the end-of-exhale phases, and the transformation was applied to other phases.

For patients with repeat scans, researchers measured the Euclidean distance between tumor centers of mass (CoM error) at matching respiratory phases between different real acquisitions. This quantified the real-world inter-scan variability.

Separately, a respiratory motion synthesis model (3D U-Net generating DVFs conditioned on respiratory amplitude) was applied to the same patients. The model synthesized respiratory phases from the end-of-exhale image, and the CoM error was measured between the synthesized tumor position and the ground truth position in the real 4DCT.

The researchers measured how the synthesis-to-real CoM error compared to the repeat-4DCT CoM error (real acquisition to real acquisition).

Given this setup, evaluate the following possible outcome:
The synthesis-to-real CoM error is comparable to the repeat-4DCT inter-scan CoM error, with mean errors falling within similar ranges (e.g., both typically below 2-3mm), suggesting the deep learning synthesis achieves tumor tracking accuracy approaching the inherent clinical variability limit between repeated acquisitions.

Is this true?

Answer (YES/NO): YES